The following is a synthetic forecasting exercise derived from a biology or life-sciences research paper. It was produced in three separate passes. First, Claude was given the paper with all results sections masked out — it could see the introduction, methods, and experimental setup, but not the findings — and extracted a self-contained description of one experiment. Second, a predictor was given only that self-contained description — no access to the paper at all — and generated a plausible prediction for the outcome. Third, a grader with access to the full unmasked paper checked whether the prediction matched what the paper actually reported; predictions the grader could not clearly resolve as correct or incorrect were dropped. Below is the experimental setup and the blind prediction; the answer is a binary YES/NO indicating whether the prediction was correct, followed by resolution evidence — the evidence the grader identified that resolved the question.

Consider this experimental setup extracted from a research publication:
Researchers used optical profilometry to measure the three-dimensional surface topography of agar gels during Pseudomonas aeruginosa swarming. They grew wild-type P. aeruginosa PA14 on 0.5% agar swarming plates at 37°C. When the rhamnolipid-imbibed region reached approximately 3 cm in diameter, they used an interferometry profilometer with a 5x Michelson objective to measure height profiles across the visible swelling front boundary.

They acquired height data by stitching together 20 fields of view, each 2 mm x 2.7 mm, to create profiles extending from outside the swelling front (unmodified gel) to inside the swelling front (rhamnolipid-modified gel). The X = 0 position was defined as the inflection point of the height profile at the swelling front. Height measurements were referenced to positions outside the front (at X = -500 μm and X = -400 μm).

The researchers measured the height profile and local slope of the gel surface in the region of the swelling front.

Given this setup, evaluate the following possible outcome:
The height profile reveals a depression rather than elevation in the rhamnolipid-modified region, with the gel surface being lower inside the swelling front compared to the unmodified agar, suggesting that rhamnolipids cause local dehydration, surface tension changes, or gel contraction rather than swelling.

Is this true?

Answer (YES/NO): NO